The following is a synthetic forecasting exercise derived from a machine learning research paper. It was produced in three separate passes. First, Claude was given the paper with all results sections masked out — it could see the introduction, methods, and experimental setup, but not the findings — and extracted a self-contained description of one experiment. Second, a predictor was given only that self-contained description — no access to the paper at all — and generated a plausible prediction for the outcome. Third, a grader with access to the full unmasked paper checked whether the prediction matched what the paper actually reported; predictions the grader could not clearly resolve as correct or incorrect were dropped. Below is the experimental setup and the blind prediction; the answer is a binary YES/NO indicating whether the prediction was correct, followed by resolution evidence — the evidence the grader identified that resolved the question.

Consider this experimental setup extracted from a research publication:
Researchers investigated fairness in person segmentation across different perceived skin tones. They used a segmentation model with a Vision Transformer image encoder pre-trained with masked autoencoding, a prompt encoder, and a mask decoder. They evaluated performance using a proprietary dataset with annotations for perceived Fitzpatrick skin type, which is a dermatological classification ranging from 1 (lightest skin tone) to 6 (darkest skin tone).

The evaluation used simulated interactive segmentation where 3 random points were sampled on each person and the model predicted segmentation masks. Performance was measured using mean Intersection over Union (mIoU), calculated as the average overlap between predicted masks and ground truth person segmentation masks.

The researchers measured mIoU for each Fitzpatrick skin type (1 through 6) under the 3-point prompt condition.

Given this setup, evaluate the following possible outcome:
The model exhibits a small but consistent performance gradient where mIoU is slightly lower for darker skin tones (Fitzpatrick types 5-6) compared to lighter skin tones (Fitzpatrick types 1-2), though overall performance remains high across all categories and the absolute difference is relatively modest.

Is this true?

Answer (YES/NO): NO